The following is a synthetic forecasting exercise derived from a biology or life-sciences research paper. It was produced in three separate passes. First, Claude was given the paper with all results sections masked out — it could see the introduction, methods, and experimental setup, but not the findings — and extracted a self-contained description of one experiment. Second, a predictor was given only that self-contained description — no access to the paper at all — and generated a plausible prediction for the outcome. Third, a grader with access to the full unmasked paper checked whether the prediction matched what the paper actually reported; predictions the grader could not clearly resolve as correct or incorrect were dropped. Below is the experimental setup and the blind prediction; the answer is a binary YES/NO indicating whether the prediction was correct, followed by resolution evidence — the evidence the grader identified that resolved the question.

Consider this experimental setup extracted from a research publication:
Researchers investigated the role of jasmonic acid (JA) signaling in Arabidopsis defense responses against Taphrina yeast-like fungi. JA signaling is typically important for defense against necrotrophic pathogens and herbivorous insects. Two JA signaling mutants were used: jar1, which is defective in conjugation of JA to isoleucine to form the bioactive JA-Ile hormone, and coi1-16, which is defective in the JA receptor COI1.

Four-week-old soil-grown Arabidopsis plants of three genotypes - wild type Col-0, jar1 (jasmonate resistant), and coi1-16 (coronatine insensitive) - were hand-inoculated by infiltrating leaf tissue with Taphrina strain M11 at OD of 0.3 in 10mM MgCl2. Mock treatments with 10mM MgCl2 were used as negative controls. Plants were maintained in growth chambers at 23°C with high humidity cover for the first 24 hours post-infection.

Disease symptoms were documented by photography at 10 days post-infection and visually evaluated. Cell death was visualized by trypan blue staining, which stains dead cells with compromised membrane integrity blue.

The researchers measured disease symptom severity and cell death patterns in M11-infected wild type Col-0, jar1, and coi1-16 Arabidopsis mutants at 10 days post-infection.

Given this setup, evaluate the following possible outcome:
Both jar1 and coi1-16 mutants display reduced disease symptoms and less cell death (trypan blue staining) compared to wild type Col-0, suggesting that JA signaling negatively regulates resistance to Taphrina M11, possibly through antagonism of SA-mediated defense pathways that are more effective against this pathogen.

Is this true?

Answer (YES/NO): NO